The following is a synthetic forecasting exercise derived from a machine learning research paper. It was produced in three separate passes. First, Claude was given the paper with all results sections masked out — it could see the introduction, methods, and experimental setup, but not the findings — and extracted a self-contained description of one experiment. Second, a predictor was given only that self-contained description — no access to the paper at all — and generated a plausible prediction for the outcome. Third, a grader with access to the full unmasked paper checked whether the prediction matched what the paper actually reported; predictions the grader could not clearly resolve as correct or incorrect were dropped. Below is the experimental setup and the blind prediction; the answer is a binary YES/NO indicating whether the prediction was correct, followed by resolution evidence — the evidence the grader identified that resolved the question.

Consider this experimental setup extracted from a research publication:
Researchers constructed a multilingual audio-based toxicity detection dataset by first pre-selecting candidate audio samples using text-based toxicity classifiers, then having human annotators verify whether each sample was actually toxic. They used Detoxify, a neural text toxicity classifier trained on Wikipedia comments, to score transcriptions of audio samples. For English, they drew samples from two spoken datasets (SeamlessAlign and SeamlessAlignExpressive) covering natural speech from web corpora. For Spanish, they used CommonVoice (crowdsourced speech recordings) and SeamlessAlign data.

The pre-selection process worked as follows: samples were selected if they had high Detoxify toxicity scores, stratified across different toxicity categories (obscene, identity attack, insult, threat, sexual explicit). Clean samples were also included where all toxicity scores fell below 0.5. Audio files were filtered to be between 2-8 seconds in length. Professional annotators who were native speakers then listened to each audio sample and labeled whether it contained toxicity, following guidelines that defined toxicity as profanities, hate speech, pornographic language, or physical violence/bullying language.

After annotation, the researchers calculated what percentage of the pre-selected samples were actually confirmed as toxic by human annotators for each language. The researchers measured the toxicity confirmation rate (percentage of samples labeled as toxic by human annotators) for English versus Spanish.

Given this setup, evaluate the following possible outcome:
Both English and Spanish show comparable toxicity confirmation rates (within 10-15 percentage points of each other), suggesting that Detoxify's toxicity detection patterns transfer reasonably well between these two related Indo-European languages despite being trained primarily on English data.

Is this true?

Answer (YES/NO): YES